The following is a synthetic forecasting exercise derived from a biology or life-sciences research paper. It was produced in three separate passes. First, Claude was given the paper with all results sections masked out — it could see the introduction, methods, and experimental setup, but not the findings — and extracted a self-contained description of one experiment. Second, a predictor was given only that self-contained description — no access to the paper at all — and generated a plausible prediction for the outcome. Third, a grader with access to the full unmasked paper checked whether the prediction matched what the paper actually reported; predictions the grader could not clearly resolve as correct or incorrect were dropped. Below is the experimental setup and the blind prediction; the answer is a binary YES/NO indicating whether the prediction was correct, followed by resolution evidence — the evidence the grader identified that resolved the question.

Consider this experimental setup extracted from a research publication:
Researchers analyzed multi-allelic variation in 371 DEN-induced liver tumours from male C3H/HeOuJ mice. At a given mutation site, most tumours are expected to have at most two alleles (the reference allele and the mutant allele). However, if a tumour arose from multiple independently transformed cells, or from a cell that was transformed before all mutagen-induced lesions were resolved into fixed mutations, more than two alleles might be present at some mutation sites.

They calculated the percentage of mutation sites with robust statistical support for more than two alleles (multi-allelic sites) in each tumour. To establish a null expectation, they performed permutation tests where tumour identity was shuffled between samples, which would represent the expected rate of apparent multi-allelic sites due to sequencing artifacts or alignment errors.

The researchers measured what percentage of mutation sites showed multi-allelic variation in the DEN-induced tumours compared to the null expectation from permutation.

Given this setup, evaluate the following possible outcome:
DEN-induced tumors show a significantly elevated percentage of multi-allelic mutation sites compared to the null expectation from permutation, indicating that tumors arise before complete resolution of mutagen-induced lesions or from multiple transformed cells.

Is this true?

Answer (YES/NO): YES